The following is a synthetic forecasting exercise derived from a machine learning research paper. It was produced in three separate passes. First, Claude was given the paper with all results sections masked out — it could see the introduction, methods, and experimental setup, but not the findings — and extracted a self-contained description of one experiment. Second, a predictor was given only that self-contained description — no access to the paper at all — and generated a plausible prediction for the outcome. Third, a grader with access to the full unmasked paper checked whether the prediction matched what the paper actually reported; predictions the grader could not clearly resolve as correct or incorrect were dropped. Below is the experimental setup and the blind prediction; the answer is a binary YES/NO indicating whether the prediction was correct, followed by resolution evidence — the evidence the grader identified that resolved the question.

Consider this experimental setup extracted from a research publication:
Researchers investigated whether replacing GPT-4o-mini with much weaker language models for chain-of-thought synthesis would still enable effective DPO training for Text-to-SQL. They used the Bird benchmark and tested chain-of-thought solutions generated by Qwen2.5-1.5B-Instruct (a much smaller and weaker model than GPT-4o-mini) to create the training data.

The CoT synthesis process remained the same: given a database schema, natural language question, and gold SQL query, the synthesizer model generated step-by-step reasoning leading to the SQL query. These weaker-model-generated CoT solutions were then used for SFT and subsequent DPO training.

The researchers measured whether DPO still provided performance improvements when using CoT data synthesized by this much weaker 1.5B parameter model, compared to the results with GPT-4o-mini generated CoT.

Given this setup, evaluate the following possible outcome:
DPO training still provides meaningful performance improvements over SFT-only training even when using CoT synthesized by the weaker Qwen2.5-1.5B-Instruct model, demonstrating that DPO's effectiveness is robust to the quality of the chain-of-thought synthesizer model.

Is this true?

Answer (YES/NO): YES